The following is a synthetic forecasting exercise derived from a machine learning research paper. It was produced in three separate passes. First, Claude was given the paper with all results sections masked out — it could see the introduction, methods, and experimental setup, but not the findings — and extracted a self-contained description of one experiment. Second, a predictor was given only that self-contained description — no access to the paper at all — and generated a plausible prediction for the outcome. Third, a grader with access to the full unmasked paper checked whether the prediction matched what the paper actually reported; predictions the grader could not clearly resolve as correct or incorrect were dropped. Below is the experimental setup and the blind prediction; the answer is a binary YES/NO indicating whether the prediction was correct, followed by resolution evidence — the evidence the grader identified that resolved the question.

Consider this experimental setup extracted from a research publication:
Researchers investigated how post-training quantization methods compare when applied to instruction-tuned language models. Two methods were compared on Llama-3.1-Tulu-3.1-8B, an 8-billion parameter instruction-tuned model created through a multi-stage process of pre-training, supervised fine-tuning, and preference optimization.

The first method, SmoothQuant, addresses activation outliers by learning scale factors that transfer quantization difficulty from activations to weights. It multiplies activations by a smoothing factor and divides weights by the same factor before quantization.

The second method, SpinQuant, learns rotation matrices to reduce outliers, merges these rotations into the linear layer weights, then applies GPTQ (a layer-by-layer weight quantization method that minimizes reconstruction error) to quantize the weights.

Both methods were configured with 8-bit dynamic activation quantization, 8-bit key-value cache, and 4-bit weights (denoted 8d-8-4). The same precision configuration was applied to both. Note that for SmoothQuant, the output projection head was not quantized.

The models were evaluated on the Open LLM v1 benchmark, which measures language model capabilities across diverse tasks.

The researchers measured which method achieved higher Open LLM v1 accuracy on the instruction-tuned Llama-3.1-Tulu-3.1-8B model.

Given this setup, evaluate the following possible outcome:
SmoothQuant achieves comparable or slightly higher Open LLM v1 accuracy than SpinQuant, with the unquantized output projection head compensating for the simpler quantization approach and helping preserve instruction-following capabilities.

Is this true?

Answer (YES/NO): NO